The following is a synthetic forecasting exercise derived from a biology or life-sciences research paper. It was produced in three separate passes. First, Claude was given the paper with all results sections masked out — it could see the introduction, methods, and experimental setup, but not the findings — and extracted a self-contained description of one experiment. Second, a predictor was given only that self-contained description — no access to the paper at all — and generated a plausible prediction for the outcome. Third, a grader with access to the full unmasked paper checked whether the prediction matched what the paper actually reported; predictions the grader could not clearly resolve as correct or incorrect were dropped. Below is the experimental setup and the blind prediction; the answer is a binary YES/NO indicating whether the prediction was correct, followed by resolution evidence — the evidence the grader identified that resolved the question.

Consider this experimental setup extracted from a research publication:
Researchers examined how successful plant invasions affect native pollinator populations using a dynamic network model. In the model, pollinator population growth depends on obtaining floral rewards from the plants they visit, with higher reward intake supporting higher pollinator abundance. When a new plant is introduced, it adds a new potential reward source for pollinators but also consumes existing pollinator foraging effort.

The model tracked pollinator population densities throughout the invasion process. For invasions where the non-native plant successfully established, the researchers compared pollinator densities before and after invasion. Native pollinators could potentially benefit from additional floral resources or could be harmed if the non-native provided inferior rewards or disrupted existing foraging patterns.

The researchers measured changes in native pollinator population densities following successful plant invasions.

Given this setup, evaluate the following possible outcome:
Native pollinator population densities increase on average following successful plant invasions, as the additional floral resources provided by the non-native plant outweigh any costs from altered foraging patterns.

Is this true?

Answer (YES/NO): YES